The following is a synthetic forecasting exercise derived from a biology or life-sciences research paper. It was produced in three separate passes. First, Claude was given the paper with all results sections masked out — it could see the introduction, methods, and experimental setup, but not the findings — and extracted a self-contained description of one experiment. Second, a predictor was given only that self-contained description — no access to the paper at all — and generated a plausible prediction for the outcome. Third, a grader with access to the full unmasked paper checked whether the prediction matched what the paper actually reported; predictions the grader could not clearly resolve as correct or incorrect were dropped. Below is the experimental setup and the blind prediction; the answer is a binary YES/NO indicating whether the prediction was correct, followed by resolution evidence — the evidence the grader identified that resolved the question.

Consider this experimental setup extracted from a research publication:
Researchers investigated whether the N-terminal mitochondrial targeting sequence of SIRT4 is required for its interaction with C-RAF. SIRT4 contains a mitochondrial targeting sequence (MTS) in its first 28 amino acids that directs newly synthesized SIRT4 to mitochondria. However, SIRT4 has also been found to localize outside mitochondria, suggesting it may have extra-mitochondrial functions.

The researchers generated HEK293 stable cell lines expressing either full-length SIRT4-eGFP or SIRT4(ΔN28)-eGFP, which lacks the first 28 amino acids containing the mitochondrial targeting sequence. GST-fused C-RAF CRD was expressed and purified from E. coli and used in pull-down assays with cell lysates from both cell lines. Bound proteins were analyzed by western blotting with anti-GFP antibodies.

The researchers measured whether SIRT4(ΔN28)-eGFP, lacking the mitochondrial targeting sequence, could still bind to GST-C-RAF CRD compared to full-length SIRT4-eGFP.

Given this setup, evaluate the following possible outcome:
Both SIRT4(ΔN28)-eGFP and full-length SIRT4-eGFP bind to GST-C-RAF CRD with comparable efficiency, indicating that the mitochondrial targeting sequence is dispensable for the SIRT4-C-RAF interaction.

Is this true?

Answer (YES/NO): YES